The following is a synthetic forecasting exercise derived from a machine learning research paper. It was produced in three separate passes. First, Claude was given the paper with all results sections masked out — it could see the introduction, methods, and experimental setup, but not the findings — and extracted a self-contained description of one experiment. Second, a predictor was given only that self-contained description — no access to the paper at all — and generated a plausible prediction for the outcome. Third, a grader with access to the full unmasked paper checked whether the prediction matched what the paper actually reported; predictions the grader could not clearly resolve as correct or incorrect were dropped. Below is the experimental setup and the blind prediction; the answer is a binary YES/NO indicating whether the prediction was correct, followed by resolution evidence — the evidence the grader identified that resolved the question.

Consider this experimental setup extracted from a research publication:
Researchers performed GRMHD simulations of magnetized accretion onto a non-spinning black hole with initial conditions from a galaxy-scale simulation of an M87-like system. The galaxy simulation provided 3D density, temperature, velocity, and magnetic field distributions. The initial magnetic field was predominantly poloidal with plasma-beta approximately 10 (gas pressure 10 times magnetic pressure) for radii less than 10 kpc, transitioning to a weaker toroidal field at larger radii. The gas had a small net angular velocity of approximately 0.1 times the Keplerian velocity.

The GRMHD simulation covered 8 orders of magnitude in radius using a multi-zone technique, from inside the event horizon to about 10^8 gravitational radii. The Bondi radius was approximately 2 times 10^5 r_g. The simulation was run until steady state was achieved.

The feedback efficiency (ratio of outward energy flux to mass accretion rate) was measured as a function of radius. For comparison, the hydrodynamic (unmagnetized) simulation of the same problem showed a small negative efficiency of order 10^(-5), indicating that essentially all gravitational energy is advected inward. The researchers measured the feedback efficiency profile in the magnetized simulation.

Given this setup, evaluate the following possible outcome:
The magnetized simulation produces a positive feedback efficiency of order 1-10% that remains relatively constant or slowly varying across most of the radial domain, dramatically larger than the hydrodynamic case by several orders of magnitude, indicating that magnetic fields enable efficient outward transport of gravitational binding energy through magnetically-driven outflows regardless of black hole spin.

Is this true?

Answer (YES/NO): YES